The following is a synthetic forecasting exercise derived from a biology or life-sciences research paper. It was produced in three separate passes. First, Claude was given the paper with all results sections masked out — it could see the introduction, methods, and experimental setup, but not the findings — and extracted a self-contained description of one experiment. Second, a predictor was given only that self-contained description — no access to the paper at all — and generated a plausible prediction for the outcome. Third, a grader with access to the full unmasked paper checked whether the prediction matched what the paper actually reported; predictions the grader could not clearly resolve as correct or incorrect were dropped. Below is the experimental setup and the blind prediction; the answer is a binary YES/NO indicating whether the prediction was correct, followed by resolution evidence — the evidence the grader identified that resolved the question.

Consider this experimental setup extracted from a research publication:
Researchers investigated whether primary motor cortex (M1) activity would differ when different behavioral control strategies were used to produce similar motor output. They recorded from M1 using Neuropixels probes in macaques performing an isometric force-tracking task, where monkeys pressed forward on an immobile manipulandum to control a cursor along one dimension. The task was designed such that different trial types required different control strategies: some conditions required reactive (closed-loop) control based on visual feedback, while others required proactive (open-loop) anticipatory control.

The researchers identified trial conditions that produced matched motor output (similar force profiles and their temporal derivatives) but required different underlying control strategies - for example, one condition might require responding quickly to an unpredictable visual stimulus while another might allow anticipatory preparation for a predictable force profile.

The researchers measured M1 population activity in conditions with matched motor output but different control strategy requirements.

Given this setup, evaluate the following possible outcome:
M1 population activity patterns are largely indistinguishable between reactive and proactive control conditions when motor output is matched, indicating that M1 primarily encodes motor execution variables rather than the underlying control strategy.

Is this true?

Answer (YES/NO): NO